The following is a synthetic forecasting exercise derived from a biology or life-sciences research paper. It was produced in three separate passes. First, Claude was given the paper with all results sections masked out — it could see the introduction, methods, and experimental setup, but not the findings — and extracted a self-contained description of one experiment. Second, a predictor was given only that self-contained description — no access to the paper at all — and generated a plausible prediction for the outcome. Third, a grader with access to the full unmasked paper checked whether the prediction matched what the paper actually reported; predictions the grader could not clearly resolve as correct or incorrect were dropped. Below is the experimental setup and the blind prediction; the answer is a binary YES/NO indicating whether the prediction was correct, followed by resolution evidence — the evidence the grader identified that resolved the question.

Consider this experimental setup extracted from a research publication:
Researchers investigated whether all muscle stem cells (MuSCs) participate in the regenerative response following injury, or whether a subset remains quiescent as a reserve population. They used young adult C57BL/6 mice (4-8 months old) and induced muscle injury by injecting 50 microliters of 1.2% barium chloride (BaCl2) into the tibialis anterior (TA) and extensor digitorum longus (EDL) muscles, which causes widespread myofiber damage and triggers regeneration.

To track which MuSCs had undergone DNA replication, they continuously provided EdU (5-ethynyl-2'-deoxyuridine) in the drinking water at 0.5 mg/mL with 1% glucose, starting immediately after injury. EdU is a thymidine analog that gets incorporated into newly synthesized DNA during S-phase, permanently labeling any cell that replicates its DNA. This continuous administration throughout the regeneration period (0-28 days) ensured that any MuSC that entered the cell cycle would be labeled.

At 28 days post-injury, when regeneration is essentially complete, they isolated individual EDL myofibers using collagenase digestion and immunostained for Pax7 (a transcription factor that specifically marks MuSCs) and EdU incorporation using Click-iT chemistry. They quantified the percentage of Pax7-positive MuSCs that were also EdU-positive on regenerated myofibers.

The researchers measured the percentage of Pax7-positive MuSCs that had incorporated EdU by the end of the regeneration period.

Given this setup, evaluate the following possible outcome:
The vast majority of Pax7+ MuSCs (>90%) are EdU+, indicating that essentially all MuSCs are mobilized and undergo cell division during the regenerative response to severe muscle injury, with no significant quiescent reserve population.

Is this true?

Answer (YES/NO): YES